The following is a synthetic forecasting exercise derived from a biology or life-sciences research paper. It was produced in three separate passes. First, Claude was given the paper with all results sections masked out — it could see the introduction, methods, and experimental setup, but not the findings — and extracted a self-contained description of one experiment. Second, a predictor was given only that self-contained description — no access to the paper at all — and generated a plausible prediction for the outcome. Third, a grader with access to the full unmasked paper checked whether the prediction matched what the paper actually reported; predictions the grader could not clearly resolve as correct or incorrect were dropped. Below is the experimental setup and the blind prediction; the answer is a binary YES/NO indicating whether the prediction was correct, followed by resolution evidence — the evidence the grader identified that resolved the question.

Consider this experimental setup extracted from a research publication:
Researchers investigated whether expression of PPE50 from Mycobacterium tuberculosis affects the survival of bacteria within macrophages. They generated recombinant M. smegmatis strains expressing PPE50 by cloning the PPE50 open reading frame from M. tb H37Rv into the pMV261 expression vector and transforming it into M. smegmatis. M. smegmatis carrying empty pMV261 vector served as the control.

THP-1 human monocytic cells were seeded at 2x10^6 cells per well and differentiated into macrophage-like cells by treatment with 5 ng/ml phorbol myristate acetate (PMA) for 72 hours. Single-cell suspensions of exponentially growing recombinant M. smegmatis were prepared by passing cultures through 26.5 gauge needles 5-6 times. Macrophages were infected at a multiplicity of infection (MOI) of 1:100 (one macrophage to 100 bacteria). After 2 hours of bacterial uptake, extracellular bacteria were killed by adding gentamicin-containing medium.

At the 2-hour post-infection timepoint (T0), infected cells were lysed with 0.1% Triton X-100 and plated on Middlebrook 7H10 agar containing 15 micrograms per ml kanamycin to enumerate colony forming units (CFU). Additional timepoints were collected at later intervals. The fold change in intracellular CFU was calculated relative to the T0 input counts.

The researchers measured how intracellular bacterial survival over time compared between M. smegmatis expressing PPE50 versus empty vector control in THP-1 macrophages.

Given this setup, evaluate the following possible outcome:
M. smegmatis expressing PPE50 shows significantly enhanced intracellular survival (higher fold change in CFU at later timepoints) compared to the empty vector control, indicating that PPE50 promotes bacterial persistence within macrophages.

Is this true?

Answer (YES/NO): NO